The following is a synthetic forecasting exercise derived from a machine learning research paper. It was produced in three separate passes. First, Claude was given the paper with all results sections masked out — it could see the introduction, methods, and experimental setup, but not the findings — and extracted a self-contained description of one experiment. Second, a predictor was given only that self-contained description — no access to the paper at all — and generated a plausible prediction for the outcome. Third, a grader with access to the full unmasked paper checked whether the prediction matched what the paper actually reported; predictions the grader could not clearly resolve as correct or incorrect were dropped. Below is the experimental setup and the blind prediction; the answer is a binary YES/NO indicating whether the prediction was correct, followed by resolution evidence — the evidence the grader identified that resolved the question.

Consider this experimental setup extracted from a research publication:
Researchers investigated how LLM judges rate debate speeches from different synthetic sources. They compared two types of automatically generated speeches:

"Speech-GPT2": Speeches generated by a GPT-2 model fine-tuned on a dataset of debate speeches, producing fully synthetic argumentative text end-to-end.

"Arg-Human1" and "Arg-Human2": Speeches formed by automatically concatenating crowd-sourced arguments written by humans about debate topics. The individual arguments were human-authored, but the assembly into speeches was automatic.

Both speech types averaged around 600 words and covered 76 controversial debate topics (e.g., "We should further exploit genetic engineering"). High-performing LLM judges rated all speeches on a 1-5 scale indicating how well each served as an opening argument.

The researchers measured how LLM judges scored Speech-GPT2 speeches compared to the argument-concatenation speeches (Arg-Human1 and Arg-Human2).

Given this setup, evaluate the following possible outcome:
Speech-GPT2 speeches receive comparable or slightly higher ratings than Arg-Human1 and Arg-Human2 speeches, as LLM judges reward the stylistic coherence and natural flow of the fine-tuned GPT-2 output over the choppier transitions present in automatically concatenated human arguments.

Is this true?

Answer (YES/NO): NO